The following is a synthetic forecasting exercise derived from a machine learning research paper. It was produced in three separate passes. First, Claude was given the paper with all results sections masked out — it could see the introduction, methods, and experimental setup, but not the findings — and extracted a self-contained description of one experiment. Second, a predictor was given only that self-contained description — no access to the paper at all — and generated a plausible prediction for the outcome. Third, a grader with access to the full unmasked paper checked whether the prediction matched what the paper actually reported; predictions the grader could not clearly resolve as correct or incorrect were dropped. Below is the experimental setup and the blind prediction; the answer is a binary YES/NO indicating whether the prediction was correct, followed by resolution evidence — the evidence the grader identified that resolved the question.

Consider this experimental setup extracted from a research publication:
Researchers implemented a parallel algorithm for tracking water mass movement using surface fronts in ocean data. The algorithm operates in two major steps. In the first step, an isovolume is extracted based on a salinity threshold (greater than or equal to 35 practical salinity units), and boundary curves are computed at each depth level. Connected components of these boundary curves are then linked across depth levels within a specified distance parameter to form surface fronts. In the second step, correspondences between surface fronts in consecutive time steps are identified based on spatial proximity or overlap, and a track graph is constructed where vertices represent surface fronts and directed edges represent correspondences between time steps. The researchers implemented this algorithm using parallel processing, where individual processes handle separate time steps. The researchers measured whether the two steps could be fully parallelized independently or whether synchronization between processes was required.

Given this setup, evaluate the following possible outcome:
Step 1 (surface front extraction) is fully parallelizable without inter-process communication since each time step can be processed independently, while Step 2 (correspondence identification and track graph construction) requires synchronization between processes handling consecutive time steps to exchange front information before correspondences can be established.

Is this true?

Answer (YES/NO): YES